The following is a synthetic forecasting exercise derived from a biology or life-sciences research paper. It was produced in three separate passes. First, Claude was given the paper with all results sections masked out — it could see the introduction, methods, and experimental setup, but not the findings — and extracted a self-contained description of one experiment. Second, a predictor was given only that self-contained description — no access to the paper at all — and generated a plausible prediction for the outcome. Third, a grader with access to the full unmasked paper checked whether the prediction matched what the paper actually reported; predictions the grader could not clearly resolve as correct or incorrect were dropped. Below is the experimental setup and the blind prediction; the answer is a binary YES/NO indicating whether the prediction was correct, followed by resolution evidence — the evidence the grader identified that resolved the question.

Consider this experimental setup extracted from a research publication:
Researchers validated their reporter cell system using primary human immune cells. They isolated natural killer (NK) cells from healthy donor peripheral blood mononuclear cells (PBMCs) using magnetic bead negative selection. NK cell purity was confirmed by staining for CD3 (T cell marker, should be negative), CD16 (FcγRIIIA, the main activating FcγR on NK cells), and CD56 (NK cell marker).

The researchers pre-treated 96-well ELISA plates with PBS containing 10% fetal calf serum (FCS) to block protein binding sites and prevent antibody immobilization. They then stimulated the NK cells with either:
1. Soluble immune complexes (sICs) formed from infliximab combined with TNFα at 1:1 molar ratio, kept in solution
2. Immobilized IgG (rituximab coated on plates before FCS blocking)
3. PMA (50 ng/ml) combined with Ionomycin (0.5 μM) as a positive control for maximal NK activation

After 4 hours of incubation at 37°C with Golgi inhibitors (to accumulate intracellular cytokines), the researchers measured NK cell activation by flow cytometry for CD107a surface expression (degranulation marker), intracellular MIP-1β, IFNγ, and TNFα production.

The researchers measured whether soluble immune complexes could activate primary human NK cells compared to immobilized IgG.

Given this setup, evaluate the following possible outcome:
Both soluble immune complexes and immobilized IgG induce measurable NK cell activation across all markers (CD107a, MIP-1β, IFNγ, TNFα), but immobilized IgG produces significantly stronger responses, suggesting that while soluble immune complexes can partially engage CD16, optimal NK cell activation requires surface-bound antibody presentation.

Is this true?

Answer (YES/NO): NO